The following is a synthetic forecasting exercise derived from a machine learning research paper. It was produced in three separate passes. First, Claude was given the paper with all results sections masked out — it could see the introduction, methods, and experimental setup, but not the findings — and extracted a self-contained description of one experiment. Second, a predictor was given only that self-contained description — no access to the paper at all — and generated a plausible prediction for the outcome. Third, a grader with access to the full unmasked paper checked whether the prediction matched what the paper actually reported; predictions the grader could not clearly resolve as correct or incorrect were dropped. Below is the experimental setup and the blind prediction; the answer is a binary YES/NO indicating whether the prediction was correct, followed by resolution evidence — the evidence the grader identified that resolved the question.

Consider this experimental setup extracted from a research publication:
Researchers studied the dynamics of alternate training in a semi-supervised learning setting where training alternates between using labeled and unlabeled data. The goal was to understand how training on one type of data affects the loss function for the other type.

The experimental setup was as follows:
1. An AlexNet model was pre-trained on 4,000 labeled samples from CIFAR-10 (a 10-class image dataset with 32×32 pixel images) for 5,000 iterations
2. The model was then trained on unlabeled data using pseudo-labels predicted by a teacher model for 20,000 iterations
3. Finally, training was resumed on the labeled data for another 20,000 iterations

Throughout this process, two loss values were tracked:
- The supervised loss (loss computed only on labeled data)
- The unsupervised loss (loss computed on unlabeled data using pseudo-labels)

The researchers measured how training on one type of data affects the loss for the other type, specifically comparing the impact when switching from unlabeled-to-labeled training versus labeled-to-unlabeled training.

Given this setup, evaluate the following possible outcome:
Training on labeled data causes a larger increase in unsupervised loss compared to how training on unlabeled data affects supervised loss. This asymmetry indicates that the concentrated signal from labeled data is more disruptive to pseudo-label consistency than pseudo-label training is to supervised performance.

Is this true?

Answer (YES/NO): YES